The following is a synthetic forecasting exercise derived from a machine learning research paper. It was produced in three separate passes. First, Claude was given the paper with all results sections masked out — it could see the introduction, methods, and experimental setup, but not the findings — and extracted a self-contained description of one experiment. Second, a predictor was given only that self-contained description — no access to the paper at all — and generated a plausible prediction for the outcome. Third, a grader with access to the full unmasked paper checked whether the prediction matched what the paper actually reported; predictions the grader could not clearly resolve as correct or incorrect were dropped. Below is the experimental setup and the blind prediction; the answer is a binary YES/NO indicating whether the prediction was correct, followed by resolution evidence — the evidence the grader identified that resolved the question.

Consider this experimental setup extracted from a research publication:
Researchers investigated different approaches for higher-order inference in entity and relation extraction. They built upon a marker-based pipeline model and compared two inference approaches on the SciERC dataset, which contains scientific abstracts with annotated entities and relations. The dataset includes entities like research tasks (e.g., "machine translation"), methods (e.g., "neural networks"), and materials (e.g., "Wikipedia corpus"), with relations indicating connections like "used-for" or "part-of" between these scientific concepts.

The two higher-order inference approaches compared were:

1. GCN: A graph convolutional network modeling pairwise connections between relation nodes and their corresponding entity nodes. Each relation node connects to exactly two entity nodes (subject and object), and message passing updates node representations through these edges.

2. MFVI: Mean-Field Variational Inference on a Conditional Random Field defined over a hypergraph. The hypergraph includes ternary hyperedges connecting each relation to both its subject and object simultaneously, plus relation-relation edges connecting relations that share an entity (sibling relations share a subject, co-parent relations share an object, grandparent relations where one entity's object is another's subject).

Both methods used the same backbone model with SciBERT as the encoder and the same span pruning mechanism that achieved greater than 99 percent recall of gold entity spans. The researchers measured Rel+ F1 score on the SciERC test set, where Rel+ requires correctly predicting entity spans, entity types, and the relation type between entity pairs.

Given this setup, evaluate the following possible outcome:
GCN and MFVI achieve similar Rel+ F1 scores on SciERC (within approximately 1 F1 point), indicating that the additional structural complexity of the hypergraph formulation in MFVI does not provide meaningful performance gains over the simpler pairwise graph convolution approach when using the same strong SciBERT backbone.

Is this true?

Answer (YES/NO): YES